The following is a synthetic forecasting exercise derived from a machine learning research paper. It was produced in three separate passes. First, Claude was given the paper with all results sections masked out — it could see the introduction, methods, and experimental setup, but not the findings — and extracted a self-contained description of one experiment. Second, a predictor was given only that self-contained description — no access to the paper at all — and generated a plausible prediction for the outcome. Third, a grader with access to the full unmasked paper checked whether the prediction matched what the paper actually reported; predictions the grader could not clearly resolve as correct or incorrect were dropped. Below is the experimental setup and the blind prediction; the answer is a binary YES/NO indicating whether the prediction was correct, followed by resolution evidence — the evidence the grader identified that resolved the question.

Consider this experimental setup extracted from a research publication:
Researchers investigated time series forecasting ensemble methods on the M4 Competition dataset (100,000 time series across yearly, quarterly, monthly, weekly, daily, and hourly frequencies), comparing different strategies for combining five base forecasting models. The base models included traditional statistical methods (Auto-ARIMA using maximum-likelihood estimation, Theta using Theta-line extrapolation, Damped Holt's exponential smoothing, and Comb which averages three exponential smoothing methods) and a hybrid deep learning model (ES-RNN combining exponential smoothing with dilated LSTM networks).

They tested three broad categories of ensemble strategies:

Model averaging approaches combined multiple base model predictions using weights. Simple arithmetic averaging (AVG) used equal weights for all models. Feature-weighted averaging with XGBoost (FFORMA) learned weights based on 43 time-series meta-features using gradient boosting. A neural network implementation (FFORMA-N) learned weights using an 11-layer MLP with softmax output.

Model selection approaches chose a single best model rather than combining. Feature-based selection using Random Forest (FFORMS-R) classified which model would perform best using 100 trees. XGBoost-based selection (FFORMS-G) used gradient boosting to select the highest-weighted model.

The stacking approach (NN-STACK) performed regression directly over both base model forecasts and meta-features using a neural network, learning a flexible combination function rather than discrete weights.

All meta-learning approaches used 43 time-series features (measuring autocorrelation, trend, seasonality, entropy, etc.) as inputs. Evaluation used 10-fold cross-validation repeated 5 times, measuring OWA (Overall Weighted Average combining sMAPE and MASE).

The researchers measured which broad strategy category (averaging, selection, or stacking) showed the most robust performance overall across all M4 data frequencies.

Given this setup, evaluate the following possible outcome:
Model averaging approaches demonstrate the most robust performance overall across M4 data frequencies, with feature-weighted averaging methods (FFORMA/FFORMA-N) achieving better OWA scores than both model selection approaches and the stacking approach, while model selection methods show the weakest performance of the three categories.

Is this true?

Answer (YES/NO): NO